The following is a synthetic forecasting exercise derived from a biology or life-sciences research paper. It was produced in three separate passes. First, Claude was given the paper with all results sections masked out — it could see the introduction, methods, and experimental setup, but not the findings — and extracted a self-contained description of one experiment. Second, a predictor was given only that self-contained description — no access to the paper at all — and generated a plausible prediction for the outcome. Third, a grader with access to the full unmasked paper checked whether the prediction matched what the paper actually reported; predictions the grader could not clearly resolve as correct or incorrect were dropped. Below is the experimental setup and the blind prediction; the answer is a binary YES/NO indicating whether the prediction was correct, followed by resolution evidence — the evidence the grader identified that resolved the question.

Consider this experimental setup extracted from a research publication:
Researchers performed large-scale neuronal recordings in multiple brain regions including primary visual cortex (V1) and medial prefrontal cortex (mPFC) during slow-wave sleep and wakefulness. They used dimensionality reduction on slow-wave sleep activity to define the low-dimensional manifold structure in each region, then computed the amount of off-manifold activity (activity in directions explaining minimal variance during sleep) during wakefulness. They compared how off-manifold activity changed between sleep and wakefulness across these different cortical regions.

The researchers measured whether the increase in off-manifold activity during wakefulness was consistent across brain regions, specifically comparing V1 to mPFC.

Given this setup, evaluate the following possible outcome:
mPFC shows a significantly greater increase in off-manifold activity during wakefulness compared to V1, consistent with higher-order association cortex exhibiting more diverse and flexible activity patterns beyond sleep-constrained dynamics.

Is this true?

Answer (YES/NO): NO